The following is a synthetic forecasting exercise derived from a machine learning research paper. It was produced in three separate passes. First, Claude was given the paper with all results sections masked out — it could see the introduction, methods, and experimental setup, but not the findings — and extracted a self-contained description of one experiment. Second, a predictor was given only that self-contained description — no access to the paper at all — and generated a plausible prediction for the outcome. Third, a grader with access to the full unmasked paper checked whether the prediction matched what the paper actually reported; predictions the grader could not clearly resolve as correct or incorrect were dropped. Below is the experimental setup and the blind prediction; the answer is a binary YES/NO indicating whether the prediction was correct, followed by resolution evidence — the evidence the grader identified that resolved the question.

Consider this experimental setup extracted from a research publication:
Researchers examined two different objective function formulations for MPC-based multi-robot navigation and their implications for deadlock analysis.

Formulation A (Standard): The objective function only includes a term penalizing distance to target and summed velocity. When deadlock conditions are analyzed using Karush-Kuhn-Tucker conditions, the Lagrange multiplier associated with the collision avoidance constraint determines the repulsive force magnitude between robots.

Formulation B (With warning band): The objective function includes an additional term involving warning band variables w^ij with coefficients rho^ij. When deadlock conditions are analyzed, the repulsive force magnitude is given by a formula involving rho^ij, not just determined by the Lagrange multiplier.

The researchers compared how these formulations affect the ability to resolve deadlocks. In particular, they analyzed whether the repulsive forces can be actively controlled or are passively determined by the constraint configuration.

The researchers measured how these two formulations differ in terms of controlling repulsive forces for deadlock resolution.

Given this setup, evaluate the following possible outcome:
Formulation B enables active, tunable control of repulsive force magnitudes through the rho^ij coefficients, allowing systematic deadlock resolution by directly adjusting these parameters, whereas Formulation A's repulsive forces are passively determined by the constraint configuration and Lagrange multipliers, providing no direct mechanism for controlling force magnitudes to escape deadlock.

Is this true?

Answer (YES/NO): YES